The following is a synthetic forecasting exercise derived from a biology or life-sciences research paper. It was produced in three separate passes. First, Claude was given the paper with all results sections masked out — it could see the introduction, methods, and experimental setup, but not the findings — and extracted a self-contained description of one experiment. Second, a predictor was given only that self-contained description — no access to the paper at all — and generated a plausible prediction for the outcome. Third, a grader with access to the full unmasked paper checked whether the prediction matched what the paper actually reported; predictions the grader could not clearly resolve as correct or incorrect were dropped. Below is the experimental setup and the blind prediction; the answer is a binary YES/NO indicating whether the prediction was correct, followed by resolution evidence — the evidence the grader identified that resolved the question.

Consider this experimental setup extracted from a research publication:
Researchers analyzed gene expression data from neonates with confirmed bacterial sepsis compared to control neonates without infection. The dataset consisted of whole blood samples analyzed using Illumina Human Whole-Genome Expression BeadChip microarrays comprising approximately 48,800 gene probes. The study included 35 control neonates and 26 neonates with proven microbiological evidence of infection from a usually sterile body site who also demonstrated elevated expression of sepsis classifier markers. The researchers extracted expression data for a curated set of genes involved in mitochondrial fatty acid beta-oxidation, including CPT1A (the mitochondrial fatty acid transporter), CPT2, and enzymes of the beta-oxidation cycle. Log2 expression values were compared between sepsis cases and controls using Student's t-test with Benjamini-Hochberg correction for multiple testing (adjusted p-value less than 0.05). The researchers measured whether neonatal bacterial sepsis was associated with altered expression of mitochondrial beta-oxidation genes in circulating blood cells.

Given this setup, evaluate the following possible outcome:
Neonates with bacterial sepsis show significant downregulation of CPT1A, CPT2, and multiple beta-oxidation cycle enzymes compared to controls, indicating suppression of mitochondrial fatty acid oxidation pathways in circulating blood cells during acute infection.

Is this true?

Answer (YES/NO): NO